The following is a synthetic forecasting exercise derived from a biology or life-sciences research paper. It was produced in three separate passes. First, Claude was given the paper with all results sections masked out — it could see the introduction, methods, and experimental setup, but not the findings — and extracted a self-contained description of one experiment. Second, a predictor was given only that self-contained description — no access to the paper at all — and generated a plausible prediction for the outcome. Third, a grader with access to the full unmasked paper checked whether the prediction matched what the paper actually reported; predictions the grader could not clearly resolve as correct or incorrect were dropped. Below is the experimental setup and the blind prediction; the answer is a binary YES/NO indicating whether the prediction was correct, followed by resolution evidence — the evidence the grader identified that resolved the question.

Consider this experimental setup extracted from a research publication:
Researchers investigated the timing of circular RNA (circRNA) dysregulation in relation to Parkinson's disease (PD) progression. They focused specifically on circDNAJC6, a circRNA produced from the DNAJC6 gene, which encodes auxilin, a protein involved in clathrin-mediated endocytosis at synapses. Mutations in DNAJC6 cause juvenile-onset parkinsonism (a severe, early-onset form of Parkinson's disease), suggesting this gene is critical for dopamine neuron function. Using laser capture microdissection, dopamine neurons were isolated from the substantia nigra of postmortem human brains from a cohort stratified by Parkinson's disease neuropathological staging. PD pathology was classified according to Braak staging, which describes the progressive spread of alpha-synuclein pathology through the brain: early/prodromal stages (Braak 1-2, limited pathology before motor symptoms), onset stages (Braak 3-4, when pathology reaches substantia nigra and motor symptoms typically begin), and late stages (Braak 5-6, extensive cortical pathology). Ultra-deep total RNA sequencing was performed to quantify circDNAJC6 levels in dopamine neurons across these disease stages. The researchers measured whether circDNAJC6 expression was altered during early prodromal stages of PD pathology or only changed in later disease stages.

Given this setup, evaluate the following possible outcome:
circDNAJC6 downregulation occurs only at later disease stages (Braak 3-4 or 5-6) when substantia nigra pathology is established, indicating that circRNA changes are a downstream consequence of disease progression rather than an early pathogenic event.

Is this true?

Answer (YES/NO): NO